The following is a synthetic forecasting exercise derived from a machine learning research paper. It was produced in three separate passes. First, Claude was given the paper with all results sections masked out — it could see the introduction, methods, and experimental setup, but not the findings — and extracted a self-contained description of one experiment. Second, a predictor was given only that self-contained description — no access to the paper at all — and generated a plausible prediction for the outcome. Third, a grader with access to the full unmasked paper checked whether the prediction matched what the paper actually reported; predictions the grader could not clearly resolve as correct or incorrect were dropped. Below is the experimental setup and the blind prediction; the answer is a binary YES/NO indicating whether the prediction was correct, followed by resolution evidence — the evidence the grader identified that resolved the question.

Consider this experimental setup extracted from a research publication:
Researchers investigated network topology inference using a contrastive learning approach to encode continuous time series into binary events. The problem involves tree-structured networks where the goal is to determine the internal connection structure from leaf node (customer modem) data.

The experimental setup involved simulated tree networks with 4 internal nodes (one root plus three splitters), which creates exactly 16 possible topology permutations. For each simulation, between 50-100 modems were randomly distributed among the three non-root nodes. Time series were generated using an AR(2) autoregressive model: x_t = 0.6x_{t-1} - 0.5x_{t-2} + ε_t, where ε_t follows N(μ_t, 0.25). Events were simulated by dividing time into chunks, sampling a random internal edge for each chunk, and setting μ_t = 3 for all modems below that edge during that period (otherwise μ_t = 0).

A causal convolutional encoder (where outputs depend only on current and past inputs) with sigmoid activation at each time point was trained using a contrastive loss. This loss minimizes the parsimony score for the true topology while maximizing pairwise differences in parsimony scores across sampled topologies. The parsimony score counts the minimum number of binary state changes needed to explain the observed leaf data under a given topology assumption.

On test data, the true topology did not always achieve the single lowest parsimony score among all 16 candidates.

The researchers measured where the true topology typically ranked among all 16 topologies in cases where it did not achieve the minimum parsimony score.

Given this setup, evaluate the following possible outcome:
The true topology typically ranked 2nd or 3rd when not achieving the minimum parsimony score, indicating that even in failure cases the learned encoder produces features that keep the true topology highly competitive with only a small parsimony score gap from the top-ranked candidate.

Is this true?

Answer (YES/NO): YES